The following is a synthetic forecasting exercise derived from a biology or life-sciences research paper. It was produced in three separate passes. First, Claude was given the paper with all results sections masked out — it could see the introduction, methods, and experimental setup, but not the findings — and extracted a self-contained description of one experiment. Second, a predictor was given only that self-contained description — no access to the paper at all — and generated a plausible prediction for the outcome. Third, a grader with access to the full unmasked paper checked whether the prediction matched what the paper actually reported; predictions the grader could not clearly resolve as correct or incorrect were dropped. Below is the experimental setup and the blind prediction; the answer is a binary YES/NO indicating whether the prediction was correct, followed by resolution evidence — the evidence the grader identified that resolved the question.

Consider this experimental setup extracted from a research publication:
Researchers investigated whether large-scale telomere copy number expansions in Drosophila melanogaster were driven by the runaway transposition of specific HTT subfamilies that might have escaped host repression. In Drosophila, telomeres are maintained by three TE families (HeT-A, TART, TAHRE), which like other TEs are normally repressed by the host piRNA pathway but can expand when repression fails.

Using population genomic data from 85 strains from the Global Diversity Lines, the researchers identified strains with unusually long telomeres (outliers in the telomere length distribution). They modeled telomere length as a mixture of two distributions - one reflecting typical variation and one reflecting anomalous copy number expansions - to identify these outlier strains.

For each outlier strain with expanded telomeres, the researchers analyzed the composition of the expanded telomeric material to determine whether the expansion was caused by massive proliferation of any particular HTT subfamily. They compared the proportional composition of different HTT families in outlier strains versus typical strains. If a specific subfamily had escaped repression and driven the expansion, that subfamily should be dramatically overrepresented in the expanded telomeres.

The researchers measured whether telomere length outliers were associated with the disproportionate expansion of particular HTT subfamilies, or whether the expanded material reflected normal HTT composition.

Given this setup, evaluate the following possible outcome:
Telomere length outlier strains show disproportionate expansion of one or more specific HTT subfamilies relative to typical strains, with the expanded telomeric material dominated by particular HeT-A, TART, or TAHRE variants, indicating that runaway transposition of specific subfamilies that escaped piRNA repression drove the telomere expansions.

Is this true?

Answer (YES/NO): NO